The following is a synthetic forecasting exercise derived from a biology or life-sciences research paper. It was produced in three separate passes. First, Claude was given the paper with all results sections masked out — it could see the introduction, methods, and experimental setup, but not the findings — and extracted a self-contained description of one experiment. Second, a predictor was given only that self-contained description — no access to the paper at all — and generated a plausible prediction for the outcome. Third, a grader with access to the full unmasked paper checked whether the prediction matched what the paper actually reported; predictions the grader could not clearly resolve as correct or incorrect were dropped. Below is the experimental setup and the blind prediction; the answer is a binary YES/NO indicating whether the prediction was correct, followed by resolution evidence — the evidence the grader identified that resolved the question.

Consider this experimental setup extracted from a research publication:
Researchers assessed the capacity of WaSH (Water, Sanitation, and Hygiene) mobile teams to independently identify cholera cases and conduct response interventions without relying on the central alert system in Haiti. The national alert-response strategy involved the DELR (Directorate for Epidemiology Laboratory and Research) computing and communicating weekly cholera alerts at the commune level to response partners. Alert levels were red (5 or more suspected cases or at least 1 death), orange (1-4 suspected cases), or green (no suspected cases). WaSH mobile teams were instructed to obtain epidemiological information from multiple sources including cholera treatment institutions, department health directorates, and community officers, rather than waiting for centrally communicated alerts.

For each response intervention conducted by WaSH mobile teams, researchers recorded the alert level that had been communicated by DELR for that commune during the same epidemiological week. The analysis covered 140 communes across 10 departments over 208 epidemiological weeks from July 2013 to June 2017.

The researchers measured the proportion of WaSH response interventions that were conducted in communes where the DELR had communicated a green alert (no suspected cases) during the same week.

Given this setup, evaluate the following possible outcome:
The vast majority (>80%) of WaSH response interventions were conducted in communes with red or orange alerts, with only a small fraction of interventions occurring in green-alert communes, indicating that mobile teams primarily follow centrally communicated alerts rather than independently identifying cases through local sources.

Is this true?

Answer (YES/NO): NO